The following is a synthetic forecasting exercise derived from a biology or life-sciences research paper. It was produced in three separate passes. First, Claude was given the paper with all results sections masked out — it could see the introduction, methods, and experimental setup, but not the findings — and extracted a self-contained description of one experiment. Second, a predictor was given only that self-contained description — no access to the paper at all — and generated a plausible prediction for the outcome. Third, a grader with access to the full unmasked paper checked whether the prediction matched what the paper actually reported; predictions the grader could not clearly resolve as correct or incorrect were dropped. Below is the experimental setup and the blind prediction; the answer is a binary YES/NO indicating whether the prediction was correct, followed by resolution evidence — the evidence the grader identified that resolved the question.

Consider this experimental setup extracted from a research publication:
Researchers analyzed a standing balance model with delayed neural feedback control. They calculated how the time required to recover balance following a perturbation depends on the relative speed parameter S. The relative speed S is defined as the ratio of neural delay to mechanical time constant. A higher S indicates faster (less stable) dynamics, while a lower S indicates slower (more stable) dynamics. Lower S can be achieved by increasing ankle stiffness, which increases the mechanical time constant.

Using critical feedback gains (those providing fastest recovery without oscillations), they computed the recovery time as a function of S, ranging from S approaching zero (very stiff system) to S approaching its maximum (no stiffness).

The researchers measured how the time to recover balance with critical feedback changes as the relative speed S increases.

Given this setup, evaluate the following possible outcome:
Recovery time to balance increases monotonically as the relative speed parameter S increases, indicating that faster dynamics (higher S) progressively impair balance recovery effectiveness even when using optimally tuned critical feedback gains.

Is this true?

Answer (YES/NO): YES